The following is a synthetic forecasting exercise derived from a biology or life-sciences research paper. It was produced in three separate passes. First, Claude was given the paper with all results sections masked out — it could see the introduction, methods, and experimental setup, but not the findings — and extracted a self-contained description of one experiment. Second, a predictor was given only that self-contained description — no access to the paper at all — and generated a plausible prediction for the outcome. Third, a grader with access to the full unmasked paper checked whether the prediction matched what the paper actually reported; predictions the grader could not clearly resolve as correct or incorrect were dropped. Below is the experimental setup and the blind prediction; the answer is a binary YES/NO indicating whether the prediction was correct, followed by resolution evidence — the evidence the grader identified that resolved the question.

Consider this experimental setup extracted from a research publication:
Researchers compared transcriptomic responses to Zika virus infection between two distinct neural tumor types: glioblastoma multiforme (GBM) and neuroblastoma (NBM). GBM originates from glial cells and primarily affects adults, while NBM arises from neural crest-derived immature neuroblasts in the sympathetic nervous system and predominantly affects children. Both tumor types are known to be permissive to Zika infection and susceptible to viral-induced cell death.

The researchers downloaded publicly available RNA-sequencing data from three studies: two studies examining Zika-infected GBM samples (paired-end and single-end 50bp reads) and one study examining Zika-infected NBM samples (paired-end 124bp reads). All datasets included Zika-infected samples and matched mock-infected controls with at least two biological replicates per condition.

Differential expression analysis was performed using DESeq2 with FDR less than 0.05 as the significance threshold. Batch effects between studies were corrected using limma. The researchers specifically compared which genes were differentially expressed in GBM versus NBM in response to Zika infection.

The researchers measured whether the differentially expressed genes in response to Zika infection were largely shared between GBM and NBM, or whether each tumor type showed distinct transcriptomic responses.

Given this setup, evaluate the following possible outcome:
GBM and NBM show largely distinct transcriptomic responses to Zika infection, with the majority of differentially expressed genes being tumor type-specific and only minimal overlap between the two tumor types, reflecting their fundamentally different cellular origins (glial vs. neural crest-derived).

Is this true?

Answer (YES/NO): YES